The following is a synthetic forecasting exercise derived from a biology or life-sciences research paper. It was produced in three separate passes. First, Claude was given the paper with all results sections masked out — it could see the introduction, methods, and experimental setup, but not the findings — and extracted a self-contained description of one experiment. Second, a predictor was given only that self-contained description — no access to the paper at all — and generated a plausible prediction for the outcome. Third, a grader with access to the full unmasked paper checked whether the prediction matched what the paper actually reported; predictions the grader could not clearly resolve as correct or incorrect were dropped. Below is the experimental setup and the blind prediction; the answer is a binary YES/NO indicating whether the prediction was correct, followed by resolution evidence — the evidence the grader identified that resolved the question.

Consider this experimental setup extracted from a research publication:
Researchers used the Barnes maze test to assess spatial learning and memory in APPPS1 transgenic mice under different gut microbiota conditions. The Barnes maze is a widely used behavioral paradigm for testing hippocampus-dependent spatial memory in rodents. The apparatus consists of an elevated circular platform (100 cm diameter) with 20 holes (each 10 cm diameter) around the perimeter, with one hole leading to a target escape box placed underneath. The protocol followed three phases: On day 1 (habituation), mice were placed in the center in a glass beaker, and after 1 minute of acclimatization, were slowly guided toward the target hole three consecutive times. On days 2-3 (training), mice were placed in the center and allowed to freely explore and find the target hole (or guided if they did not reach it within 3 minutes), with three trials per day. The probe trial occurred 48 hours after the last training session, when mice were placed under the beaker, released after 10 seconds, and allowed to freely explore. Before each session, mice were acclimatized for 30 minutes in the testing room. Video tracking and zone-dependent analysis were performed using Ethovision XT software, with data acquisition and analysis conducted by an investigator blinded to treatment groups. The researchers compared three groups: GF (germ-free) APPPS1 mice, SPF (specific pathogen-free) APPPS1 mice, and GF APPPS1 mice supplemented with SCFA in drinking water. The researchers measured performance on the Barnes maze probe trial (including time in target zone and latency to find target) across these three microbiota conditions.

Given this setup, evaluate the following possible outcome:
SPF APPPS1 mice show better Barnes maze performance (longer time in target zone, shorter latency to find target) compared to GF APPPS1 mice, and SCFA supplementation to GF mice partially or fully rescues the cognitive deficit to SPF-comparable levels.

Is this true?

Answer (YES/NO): NO